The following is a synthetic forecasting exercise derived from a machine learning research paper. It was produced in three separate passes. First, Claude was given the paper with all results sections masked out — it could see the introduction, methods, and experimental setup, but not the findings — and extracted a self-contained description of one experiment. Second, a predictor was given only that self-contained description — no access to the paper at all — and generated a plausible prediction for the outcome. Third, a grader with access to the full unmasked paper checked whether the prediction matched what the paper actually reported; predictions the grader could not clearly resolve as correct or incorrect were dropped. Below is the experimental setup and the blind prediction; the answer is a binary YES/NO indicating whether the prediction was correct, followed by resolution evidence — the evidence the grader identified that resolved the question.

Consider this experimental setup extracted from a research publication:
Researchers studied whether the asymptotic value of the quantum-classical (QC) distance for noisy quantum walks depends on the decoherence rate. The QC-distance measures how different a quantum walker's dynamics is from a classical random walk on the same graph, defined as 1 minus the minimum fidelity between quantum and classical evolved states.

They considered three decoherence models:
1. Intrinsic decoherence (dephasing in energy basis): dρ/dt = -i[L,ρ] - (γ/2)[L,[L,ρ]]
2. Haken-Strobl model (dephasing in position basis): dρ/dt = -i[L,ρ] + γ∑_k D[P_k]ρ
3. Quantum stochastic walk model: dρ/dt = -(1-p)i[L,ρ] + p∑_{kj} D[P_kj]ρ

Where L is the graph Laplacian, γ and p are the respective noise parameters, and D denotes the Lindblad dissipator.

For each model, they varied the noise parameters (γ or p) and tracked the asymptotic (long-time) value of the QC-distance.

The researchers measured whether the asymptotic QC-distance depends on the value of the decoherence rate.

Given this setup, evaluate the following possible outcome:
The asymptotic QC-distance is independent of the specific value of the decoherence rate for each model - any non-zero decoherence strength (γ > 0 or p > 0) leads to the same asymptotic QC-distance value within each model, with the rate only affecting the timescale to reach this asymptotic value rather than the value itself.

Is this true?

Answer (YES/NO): YES